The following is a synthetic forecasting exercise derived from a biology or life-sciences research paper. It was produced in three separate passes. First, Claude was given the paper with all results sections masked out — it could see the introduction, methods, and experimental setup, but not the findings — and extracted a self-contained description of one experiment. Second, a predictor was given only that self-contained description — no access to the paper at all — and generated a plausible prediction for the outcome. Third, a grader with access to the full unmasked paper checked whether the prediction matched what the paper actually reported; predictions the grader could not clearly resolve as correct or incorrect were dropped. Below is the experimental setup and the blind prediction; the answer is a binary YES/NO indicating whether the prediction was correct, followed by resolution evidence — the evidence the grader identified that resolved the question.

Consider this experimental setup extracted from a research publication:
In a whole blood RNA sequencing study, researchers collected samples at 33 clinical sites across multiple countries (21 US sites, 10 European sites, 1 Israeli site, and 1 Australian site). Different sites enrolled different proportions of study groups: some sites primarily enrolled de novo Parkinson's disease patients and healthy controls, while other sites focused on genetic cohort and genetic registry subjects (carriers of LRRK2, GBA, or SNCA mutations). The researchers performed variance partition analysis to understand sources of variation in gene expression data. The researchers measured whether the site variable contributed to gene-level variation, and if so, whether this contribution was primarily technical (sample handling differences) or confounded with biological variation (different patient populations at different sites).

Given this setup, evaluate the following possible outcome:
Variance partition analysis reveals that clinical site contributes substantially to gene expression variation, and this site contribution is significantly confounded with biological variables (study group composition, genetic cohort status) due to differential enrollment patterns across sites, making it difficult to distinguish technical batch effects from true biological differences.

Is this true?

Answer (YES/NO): YES